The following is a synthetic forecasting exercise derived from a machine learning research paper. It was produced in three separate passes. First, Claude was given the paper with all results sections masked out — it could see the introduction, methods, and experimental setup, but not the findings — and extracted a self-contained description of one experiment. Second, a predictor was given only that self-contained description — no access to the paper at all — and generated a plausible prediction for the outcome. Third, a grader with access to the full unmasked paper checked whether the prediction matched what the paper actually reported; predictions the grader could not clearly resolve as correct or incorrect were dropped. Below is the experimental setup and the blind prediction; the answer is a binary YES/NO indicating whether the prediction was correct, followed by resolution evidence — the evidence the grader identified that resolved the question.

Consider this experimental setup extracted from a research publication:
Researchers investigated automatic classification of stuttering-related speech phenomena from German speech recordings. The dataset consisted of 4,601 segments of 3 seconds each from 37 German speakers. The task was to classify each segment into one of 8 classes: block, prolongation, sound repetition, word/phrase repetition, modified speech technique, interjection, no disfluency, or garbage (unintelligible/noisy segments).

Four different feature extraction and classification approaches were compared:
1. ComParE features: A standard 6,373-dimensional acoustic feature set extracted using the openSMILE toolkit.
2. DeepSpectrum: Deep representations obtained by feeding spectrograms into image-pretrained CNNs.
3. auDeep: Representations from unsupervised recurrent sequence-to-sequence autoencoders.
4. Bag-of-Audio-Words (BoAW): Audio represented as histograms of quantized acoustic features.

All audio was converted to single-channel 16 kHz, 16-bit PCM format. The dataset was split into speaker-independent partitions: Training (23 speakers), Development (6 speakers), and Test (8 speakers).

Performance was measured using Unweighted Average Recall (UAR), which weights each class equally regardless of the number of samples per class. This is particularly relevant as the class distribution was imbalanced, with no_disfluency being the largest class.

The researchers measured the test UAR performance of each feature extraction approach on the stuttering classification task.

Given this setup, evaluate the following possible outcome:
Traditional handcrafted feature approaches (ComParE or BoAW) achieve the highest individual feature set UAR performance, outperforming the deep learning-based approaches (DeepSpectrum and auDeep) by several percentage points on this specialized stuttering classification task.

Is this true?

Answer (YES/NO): NO